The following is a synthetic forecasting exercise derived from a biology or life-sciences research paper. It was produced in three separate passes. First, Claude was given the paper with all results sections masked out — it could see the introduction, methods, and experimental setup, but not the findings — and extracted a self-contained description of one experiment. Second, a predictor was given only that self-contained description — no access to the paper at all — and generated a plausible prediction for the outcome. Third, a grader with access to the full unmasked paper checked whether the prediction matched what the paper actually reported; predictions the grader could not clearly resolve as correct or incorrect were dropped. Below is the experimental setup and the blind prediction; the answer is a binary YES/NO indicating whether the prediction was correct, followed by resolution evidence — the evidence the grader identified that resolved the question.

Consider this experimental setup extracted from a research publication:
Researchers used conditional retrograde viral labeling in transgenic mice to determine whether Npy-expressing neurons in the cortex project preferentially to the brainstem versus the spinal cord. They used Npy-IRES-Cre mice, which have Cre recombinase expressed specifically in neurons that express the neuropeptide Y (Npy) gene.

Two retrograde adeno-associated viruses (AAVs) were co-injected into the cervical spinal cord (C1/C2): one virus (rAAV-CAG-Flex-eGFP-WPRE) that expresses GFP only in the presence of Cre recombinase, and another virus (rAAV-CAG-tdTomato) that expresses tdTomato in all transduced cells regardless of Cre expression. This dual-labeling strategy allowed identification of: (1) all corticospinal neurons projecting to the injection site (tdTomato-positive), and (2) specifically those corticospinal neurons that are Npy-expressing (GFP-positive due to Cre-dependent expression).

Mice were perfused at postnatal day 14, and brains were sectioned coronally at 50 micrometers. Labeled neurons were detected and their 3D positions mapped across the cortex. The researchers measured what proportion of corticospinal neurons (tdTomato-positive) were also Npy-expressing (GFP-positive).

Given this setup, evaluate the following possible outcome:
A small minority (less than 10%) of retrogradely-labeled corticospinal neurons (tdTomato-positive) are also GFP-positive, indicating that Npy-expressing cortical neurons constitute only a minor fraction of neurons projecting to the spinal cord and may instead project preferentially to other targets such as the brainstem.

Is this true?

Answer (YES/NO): YES